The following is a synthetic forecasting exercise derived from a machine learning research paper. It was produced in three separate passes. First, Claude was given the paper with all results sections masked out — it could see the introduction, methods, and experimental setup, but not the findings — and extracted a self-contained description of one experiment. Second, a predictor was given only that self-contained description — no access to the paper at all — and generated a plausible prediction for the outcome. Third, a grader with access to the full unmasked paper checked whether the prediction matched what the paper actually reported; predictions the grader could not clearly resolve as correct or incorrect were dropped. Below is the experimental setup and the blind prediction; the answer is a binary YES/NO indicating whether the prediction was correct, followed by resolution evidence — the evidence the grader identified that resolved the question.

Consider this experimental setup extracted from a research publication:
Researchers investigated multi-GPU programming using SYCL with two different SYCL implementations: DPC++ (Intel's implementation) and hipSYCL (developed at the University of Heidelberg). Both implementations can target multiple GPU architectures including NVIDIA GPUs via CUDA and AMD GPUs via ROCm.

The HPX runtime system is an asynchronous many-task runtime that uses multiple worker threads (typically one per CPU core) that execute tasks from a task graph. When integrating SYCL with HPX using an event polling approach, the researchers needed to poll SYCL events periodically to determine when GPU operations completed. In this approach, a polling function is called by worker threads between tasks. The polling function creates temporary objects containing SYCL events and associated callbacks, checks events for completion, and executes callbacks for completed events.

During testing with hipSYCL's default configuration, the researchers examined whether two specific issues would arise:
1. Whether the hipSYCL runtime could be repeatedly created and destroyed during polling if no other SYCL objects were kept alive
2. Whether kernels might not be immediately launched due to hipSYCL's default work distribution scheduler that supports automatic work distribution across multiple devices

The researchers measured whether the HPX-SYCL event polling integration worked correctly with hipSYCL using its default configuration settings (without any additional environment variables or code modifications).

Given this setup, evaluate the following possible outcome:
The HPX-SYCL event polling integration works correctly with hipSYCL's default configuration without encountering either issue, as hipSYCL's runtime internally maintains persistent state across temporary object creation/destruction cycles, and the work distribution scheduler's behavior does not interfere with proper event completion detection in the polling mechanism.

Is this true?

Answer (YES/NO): NO